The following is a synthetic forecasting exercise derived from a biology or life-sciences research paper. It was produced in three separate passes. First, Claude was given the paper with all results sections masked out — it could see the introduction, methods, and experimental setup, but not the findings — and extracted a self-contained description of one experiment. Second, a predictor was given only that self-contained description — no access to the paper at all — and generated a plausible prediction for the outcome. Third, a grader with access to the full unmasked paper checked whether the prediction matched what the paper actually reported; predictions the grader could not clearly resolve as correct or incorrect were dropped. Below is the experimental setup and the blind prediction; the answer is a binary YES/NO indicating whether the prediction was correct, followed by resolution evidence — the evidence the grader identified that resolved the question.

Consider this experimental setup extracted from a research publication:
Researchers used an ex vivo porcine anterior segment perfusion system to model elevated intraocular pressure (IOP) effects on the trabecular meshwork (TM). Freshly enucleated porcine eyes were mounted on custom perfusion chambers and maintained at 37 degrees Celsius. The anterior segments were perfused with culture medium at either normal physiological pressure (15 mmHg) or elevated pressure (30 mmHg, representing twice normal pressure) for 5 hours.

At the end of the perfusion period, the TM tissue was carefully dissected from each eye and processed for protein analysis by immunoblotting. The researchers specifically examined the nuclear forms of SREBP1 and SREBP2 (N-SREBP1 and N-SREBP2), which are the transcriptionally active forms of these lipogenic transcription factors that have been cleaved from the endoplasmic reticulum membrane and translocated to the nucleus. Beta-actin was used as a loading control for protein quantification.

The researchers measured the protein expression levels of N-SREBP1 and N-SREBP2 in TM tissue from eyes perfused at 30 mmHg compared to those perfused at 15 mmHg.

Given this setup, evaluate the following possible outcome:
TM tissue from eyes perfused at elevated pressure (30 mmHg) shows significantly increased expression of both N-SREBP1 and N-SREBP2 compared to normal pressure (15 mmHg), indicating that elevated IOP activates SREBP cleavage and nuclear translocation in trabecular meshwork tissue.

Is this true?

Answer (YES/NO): YES